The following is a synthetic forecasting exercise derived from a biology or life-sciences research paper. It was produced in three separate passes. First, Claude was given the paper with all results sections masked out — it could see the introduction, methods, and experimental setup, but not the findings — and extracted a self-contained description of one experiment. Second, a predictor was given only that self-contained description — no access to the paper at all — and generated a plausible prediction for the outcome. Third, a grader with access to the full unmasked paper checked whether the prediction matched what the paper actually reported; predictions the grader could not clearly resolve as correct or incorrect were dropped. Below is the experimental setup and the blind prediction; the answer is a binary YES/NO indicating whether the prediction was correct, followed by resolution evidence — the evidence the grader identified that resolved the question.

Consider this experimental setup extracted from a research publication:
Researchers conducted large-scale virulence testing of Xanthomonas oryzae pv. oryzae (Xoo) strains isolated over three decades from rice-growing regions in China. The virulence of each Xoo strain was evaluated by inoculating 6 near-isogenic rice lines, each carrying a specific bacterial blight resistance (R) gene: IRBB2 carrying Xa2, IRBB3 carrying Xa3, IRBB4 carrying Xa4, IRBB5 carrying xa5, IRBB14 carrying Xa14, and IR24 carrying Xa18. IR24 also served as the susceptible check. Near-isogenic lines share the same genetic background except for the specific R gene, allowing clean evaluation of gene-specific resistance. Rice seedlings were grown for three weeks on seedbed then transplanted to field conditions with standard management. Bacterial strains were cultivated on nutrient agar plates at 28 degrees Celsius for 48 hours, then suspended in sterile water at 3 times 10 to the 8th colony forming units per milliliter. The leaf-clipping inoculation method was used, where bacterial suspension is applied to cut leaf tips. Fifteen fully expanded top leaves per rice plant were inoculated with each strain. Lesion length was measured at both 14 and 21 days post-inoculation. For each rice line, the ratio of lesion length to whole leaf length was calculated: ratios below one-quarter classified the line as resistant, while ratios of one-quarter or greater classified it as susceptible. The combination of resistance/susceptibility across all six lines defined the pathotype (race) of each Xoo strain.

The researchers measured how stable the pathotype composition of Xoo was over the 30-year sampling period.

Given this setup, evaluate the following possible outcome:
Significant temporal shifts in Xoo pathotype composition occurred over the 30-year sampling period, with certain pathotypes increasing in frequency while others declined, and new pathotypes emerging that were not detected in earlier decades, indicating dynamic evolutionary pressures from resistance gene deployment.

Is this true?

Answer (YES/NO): NO